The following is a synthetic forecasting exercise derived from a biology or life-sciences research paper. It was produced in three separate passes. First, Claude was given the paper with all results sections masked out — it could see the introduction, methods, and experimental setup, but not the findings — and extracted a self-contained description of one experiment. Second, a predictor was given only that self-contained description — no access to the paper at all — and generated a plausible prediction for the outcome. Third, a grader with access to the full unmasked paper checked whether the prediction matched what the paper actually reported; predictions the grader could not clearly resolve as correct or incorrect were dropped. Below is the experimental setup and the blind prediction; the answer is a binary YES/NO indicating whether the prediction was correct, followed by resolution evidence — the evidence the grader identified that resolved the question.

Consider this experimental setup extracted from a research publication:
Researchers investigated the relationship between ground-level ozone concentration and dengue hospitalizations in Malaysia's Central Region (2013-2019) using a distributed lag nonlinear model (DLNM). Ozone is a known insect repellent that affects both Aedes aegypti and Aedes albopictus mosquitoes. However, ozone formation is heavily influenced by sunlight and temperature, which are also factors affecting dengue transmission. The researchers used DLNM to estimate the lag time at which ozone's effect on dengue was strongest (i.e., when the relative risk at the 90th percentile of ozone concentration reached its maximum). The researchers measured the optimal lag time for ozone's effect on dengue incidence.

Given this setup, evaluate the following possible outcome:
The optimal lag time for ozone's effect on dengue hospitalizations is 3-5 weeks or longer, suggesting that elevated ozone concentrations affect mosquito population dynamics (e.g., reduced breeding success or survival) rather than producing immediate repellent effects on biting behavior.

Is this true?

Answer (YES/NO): YES